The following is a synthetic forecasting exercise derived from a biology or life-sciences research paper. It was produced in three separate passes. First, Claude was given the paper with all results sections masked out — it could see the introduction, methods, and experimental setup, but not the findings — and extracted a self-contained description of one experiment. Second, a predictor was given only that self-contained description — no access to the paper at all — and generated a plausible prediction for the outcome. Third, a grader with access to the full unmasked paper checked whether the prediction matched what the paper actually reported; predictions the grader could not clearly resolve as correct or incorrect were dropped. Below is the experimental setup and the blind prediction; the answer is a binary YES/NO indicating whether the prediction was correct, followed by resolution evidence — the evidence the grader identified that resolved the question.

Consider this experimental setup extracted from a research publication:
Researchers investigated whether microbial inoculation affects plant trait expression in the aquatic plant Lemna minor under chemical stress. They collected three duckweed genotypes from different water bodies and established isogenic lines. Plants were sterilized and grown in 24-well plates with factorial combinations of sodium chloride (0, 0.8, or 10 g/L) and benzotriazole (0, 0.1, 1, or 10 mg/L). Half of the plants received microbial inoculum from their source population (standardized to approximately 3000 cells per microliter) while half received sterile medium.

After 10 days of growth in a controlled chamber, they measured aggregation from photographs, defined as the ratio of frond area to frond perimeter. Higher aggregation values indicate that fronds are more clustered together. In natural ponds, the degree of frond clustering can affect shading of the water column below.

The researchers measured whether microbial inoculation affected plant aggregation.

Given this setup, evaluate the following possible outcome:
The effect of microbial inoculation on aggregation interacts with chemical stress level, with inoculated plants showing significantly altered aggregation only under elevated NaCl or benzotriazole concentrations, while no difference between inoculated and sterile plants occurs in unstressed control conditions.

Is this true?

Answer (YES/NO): NO